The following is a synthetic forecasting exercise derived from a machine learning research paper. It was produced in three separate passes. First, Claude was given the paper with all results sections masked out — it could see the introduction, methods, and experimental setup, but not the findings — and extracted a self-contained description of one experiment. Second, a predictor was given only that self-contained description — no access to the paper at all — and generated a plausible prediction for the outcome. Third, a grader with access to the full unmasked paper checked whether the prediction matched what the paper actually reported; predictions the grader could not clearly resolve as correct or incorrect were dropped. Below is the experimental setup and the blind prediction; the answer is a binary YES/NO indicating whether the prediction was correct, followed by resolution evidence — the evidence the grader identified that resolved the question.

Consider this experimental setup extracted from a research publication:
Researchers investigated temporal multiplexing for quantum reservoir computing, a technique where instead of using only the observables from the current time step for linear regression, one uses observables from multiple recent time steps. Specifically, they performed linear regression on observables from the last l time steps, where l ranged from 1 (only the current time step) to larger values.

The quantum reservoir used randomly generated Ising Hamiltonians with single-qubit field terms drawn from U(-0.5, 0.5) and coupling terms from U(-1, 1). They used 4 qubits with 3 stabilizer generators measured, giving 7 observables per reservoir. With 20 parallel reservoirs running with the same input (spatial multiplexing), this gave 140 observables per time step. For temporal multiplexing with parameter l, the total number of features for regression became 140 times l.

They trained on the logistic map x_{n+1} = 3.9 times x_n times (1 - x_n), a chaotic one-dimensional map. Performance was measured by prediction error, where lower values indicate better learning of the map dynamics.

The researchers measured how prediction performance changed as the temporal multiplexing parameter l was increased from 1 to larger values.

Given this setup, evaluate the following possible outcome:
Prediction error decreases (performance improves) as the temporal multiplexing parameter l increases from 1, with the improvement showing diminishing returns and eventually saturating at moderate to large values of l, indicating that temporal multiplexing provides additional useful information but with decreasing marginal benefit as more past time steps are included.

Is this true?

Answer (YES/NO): YES